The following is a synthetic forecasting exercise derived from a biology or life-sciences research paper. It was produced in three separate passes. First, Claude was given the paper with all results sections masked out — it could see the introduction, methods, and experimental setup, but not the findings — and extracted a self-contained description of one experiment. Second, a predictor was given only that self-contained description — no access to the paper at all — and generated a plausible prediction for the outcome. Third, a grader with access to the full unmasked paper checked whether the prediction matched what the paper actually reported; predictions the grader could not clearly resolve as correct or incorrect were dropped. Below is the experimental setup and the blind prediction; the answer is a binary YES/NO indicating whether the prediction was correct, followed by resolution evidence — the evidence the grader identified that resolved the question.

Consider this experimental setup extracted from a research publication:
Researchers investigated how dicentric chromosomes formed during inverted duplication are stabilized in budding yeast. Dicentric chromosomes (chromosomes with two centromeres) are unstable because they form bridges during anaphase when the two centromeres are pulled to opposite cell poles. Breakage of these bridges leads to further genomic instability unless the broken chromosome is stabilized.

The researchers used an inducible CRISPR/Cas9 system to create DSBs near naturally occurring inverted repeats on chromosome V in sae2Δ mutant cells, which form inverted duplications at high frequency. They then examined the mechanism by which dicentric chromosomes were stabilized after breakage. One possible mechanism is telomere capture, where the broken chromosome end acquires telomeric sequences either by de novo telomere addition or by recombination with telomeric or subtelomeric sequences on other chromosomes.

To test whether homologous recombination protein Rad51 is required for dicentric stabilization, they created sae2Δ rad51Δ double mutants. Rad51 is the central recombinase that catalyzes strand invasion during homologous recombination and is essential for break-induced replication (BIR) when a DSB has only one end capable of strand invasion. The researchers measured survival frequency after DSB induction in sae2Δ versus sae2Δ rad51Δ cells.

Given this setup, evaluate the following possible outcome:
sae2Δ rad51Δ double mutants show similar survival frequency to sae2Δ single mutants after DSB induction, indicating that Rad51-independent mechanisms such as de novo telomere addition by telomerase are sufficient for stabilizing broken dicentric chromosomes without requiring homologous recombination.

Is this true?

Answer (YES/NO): NO